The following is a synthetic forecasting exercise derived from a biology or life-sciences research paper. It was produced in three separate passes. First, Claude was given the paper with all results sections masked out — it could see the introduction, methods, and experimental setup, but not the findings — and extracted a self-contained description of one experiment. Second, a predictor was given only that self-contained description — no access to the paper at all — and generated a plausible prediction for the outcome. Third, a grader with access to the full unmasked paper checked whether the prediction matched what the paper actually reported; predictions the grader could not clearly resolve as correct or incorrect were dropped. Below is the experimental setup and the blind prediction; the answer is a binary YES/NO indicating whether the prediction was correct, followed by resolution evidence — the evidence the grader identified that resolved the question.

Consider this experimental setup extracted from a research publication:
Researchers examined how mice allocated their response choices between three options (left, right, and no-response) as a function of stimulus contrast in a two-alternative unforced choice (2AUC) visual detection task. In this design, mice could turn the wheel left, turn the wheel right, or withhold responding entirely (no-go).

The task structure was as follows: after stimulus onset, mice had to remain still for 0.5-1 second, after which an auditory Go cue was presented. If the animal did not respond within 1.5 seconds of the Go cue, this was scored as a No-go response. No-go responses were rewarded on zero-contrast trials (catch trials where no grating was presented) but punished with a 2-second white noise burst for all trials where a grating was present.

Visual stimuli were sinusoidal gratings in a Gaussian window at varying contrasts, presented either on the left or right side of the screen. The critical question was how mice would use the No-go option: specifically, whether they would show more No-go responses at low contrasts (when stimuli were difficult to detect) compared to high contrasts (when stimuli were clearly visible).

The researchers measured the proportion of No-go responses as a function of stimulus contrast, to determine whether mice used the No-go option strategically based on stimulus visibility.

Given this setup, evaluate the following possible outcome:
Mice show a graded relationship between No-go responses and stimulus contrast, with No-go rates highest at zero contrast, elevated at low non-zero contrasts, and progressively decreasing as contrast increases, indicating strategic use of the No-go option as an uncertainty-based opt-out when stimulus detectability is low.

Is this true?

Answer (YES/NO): YES